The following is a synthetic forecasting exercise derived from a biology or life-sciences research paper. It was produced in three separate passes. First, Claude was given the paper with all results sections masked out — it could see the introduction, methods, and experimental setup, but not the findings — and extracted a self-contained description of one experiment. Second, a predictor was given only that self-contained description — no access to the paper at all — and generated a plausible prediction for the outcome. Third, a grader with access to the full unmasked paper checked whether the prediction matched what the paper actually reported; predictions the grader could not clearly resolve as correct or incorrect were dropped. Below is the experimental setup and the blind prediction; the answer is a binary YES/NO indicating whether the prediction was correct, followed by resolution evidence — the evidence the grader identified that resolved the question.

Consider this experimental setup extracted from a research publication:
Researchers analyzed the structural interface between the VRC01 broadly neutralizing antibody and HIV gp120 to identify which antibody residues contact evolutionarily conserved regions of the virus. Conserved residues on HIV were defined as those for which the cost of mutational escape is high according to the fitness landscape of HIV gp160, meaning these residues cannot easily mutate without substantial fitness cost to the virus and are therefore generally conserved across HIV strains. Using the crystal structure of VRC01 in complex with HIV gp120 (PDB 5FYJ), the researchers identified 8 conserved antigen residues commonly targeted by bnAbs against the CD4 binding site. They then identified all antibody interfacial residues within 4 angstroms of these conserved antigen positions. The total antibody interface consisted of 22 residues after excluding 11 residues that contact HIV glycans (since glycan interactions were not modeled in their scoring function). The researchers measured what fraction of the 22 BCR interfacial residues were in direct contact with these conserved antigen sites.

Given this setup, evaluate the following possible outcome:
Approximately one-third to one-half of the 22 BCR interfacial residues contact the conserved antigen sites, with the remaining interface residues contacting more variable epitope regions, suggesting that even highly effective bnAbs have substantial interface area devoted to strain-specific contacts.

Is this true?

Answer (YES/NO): NO